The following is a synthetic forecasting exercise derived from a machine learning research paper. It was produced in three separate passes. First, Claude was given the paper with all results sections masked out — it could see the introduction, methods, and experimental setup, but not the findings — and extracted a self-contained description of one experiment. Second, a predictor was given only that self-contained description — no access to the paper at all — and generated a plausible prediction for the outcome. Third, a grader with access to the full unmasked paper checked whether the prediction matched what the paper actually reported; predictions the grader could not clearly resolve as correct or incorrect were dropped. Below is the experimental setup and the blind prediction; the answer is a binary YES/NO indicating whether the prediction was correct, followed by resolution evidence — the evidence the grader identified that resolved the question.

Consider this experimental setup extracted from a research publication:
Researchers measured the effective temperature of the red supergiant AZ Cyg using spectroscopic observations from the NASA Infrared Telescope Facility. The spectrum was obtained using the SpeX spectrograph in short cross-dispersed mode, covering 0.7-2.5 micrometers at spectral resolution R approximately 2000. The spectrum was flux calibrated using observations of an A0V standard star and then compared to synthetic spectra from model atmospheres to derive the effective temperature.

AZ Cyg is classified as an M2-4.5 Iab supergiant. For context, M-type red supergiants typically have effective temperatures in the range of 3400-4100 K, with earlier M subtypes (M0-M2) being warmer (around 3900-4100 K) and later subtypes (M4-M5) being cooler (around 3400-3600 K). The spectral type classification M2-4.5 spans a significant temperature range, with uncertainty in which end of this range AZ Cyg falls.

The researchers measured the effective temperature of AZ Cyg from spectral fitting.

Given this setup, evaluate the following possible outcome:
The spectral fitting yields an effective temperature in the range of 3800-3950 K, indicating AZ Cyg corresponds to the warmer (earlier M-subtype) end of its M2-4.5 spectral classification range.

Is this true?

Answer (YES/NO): NO